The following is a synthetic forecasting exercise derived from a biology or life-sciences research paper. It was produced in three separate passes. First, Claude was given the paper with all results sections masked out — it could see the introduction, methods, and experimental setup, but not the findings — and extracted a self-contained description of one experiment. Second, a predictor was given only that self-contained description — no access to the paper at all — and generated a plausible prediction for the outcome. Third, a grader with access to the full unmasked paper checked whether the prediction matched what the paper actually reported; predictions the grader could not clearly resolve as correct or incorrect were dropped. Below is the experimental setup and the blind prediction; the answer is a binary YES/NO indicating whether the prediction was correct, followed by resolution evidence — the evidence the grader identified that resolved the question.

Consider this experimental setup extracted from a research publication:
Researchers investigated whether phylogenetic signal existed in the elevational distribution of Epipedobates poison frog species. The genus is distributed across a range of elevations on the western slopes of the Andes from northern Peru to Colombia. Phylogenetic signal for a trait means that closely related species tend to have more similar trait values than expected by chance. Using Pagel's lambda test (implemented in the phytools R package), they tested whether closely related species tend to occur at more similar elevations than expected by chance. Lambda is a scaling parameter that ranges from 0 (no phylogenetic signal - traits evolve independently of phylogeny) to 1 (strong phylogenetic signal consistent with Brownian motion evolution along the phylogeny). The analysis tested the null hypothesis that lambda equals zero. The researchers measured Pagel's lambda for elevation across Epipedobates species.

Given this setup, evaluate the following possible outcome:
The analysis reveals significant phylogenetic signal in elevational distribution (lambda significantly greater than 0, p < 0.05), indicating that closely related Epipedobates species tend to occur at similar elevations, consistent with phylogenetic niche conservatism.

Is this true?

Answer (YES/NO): NO